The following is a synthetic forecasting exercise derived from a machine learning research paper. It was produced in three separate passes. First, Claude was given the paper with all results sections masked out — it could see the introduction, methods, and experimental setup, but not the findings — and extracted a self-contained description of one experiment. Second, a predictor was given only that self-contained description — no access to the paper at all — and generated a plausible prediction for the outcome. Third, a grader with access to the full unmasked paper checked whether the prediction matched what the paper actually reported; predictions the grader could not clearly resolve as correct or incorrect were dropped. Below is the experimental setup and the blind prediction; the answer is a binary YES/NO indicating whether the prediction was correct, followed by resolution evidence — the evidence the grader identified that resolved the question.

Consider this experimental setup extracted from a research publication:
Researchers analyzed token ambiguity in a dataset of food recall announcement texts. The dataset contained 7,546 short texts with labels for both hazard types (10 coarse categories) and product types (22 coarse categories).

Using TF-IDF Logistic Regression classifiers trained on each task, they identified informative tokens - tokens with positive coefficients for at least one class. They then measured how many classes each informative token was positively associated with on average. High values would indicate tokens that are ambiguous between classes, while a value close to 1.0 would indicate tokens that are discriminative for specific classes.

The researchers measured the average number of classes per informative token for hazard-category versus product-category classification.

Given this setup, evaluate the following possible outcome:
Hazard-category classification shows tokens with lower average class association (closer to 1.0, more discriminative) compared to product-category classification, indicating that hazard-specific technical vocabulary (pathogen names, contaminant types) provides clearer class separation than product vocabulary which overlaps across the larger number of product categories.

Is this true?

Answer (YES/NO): YES